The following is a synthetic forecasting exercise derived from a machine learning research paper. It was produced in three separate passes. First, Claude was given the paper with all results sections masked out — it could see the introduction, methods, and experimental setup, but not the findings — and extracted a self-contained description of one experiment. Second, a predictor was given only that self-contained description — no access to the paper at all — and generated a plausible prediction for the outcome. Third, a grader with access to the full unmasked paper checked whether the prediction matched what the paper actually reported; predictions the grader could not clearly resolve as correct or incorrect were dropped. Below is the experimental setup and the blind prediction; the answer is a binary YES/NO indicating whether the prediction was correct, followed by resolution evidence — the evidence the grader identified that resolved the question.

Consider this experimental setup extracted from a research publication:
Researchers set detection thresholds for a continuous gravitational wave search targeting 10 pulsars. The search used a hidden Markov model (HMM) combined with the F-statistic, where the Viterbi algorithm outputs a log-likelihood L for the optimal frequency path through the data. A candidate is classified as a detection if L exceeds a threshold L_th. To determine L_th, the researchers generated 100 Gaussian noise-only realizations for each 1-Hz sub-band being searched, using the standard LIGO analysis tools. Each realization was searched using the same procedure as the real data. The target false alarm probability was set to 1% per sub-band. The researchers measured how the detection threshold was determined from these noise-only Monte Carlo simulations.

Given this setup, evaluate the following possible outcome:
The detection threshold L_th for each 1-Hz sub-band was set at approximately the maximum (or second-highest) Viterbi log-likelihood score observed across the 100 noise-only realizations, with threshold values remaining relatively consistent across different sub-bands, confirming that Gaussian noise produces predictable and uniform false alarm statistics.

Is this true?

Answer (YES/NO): NO